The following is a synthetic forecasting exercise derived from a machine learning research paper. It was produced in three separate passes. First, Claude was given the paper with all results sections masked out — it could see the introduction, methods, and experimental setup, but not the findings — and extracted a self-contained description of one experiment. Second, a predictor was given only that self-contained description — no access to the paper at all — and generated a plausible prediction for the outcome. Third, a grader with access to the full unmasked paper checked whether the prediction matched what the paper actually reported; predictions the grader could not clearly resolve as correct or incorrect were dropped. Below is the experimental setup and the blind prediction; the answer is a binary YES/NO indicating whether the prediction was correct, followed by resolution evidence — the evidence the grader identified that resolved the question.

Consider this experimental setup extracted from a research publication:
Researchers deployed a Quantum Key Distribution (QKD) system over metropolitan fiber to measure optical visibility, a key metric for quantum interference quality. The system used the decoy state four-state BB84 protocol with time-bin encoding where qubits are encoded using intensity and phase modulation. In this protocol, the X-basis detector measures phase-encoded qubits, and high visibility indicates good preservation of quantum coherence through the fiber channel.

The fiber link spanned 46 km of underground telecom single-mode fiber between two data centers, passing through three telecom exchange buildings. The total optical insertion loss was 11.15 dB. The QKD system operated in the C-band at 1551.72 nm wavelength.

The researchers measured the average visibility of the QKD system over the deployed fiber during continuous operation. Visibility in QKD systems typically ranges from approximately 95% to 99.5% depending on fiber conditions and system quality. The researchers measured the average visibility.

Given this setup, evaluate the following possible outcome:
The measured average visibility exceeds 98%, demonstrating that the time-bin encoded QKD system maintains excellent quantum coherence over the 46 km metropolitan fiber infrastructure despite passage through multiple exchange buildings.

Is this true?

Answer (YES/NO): YES